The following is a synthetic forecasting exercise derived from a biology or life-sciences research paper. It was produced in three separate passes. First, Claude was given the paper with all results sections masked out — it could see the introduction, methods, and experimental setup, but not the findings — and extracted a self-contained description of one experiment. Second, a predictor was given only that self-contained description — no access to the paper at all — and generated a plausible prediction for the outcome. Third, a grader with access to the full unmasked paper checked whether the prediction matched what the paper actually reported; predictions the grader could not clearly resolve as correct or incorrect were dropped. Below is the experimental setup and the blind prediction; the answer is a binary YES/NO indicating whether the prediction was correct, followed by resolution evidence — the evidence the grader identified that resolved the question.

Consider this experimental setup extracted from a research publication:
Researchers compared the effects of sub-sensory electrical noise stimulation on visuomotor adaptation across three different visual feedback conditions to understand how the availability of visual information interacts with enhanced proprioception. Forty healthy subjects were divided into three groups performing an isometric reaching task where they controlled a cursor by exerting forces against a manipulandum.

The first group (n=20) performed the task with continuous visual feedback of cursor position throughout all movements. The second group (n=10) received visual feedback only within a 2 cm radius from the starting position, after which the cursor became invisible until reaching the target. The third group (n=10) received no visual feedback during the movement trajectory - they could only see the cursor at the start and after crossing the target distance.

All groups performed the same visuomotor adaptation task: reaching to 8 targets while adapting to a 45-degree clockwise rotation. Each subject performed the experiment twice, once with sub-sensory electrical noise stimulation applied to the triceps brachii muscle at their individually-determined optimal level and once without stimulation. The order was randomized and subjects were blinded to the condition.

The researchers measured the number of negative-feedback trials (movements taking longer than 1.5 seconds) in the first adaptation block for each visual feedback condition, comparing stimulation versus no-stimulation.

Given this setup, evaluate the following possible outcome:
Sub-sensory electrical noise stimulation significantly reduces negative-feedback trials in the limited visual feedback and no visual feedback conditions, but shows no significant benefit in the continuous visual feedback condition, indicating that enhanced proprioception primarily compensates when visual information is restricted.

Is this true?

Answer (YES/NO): NO